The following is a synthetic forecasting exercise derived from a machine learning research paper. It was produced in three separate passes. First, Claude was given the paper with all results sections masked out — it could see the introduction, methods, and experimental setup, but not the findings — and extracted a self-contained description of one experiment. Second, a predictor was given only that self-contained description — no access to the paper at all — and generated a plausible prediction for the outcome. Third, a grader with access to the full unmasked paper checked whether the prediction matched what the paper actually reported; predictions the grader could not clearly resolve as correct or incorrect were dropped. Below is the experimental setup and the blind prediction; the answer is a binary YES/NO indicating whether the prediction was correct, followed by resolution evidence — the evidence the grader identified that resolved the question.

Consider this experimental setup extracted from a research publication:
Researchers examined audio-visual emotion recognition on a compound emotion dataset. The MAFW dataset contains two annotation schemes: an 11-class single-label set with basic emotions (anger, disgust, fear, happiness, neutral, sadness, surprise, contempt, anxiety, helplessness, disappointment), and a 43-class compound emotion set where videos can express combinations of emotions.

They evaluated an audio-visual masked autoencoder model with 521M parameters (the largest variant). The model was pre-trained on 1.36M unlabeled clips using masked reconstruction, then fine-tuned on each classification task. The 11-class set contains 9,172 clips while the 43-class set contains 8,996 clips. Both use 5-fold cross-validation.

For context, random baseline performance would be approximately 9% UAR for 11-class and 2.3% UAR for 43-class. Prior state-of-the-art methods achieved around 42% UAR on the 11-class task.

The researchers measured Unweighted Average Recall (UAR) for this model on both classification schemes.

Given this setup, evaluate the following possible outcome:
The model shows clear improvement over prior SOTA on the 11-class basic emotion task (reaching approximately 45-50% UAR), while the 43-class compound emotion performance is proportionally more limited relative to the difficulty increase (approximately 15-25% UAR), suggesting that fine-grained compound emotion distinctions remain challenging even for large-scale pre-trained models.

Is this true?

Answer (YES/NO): YES